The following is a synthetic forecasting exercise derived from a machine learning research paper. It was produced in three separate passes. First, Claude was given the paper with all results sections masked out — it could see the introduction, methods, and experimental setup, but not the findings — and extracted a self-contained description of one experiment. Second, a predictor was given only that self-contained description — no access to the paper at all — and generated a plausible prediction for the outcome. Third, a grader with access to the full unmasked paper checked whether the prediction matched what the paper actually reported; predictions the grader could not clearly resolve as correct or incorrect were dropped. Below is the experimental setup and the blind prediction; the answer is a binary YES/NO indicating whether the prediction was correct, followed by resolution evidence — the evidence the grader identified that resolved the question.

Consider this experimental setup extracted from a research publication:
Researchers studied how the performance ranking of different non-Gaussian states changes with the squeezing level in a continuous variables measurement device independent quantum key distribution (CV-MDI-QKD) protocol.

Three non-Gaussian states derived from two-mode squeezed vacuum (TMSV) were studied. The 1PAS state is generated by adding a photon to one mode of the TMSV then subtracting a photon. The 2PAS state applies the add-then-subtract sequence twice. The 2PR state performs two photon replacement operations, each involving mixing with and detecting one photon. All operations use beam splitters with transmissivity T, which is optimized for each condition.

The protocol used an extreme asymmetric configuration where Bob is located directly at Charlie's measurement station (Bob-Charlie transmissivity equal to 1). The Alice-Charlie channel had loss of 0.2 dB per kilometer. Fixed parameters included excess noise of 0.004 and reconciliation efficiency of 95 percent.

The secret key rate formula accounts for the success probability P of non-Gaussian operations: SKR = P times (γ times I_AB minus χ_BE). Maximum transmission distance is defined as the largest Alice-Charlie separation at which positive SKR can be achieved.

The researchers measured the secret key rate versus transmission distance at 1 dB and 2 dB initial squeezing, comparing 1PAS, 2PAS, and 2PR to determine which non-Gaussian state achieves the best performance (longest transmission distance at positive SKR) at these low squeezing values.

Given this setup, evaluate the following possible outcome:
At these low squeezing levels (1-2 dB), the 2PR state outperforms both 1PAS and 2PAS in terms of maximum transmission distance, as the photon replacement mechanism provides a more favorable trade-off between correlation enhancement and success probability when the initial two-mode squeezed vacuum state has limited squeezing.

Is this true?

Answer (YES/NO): NO